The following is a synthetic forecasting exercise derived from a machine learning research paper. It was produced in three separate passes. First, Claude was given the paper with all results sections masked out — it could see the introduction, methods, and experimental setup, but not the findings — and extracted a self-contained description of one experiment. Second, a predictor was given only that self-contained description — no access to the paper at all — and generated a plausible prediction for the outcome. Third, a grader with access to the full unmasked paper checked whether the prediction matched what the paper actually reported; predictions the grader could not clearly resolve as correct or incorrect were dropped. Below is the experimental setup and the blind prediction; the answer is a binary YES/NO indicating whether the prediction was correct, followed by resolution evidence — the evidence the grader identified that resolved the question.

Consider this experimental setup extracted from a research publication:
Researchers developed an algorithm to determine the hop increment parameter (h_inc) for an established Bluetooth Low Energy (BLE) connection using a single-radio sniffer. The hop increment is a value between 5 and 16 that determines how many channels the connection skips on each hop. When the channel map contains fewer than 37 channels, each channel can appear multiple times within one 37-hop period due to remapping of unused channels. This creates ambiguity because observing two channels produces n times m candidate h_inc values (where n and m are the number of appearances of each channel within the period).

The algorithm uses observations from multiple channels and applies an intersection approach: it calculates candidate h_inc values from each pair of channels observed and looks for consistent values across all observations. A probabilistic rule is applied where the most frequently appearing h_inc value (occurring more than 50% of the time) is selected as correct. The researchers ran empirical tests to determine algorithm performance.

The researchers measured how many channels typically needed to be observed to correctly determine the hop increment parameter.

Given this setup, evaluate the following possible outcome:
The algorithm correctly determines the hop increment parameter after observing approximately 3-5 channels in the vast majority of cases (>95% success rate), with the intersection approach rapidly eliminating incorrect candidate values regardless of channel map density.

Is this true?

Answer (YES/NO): NO